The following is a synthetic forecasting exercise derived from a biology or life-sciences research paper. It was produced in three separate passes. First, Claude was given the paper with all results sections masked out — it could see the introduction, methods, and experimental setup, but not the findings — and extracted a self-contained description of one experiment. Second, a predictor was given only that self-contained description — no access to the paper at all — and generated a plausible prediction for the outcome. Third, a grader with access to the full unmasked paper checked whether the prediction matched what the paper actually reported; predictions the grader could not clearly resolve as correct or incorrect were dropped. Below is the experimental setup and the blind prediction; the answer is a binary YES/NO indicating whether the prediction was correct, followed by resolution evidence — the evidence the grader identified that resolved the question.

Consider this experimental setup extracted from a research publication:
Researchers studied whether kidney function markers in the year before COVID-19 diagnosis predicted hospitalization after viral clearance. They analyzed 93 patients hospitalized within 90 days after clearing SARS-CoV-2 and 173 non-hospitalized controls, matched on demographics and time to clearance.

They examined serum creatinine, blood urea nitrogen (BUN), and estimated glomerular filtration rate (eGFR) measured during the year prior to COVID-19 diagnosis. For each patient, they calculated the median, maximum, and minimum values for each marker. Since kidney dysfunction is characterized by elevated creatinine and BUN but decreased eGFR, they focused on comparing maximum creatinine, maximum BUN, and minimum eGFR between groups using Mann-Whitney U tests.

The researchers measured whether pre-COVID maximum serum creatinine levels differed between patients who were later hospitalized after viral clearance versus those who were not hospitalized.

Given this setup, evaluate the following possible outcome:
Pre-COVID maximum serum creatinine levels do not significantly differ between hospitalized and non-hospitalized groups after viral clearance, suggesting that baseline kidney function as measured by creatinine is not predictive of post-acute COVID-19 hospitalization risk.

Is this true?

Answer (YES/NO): YES